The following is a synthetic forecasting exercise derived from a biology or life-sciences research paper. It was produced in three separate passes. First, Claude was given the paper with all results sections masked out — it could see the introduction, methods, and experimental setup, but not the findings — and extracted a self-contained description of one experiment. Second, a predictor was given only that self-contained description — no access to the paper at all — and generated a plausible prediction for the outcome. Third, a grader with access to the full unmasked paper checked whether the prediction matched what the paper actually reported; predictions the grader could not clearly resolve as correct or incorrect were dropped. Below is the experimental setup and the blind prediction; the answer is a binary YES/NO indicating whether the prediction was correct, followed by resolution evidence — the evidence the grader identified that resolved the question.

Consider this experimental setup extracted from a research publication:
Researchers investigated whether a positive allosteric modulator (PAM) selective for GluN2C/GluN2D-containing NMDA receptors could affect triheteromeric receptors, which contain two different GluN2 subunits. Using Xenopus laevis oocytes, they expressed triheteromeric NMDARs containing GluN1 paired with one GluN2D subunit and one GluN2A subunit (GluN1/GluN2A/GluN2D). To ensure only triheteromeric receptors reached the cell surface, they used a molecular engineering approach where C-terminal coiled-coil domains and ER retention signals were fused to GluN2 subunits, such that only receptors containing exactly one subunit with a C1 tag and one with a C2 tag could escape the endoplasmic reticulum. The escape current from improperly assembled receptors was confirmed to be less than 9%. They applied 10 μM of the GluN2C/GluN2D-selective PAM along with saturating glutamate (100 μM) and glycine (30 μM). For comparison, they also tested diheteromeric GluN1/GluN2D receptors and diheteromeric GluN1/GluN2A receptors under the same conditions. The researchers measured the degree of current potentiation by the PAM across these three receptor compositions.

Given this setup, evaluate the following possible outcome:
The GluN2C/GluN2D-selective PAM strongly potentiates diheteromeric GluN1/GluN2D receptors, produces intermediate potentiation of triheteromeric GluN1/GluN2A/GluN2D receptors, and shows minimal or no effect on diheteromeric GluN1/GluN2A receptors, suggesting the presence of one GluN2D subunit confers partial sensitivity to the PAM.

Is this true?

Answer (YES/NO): YES